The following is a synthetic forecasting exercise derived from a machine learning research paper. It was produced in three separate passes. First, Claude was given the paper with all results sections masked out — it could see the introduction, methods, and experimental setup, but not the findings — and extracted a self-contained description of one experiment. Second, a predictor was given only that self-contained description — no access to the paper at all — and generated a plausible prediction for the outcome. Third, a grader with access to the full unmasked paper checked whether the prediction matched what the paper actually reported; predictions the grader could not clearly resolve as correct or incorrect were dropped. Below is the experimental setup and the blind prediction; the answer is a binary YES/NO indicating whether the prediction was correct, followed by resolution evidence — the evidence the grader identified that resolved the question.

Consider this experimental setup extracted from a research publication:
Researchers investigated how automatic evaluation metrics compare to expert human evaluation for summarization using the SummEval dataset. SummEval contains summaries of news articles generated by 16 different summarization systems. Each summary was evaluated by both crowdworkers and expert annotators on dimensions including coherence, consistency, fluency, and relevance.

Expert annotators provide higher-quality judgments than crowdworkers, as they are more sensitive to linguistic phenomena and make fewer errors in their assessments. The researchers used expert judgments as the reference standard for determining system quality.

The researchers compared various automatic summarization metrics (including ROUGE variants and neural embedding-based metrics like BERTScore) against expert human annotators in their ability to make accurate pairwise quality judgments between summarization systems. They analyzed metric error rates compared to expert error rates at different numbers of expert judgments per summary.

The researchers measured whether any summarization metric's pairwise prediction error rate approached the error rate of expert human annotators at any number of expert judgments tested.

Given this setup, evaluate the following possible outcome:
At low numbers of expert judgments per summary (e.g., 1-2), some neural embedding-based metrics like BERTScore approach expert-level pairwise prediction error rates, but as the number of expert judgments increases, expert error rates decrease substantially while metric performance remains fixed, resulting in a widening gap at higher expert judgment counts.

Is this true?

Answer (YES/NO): NO